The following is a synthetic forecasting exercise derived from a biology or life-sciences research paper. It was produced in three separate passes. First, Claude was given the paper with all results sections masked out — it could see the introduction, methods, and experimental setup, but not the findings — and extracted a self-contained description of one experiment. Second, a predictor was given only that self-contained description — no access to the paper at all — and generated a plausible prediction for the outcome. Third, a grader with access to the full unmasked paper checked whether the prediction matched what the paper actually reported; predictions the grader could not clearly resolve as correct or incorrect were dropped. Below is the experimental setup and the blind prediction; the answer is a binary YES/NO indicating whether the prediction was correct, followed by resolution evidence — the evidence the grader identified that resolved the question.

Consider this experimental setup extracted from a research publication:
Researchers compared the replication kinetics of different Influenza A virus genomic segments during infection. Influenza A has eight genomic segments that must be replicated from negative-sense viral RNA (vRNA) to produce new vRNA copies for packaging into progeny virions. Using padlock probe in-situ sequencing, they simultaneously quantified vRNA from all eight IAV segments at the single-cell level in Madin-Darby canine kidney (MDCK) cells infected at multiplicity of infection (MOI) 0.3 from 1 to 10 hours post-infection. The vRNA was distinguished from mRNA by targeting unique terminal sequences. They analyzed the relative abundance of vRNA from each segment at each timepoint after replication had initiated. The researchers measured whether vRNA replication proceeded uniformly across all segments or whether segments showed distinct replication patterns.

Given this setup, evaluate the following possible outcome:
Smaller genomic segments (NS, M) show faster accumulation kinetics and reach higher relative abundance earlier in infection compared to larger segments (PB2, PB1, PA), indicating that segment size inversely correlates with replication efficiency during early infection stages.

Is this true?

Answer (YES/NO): NO